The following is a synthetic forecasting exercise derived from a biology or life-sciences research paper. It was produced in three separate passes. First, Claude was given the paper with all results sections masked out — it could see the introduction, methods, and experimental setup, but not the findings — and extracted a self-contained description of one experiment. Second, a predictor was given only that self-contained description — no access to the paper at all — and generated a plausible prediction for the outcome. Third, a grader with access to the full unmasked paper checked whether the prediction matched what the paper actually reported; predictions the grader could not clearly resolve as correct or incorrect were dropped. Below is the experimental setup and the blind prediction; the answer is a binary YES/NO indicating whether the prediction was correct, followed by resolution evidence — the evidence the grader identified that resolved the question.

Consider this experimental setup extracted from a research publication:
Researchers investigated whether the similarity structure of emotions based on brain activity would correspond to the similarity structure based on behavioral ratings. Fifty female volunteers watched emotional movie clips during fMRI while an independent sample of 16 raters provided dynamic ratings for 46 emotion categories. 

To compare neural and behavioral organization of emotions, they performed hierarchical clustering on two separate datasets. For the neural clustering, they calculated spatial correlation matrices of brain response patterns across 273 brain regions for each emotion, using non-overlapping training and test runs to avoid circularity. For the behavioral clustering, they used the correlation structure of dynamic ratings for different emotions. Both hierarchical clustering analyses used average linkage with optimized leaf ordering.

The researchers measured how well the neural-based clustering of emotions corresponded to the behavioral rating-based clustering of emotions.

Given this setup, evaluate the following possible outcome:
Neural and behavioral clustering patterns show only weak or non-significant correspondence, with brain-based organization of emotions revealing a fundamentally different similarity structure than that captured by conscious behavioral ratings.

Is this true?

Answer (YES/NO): YES